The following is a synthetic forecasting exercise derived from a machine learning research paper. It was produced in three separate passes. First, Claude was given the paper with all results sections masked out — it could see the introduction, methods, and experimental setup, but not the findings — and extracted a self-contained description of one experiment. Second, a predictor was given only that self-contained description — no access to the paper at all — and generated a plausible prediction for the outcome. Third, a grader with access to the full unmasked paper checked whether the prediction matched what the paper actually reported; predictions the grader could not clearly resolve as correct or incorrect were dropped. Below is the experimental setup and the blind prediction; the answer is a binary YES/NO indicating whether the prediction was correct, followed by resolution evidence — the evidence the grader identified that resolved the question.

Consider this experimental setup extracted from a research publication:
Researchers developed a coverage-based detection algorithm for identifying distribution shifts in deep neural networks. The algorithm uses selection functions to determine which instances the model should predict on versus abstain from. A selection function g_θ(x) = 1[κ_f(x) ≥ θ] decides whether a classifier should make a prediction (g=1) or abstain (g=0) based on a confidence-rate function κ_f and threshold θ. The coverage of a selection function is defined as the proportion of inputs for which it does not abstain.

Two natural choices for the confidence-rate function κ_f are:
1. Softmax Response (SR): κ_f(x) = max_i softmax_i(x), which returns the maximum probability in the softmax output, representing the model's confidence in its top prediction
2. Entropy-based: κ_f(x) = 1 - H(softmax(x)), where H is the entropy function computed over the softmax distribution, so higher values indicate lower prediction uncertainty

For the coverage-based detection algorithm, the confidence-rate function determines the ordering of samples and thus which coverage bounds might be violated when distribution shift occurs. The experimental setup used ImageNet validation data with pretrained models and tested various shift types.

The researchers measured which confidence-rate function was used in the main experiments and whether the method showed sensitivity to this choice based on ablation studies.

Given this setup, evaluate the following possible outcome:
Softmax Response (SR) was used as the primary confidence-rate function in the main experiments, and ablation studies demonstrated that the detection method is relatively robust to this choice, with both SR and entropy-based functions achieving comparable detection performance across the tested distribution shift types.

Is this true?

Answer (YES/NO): NO